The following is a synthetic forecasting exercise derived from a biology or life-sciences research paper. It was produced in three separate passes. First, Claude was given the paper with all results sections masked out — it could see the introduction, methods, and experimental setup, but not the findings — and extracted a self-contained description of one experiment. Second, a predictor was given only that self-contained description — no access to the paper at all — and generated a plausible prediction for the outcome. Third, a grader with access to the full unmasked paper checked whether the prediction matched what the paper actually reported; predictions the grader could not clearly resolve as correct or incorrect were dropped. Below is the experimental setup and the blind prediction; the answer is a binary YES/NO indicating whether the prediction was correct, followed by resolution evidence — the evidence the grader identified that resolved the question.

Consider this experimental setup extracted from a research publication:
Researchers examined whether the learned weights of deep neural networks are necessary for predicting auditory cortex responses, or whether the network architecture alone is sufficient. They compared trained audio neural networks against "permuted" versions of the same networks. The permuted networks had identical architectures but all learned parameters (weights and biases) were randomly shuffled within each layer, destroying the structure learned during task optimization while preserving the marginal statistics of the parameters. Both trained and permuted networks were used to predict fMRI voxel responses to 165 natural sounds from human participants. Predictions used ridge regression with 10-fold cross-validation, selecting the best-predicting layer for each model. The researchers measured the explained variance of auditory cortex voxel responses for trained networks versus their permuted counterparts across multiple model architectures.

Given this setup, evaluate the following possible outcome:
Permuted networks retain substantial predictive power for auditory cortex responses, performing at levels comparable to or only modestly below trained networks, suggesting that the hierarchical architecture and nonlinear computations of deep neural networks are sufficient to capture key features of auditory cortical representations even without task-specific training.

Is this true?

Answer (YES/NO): NO